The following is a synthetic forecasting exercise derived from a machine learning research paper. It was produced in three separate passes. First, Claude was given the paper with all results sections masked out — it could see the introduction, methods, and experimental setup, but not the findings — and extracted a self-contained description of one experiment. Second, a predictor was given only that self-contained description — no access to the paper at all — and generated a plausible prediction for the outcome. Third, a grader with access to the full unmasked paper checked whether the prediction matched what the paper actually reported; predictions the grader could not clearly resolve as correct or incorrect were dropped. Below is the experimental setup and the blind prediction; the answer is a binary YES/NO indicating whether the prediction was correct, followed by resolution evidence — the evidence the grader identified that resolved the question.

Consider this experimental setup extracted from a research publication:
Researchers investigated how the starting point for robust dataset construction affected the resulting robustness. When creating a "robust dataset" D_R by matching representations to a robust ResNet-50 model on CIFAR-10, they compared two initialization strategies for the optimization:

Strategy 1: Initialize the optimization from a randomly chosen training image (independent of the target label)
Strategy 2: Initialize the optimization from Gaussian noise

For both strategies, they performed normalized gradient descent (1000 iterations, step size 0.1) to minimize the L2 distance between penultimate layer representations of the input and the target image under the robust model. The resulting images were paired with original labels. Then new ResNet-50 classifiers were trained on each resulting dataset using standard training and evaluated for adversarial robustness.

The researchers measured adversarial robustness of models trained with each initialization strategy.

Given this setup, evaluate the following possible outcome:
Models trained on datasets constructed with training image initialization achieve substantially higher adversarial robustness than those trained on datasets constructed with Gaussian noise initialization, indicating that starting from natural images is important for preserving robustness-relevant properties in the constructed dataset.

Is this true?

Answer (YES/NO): NO